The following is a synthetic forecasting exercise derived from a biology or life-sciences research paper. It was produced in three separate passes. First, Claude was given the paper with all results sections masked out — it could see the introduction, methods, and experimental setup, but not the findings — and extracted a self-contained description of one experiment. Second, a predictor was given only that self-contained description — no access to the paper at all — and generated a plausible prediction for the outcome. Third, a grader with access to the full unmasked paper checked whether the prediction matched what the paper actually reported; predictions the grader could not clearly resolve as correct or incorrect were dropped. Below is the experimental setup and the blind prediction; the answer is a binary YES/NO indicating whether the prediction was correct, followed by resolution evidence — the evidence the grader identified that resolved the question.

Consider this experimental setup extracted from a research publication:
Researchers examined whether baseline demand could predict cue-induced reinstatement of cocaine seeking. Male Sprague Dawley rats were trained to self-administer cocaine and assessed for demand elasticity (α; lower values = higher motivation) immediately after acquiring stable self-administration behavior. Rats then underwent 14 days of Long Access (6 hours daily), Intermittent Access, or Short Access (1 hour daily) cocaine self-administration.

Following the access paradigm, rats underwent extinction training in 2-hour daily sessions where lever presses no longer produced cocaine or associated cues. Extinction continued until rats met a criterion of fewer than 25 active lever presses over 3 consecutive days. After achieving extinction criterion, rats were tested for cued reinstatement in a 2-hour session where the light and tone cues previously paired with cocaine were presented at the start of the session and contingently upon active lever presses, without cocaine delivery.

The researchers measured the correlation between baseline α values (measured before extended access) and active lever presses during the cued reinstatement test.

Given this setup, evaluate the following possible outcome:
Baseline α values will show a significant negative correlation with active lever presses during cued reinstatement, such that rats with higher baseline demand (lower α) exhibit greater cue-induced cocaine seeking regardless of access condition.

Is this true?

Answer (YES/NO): YES